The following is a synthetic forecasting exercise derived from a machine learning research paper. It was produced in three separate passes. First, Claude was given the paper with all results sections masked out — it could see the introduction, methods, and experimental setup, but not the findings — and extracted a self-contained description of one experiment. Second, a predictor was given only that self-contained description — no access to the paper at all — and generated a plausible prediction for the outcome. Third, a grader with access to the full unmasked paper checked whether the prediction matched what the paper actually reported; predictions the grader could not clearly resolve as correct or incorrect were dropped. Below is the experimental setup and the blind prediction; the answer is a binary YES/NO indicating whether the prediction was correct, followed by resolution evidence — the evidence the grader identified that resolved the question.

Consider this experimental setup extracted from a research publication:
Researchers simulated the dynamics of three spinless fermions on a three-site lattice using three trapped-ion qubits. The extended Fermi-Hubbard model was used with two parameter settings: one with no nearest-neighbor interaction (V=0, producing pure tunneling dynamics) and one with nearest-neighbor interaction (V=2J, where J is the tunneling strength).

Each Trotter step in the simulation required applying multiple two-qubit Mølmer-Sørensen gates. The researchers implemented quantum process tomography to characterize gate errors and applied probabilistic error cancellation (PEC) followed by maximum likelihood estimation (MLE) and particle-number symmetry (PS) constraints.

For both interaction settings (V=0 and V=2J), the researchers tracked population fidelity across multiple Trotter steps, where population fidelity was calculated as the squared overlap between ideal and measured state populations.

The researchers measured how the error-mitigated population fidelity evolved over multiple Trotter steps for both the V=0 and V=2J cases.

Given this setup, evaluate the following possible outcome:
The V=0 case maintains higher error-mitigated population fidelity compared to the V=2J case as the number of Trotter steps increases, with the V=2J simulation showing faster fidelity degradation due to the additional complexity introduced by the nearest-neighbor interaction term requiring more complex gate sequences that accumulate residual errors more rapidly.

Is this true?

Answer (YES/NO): NO